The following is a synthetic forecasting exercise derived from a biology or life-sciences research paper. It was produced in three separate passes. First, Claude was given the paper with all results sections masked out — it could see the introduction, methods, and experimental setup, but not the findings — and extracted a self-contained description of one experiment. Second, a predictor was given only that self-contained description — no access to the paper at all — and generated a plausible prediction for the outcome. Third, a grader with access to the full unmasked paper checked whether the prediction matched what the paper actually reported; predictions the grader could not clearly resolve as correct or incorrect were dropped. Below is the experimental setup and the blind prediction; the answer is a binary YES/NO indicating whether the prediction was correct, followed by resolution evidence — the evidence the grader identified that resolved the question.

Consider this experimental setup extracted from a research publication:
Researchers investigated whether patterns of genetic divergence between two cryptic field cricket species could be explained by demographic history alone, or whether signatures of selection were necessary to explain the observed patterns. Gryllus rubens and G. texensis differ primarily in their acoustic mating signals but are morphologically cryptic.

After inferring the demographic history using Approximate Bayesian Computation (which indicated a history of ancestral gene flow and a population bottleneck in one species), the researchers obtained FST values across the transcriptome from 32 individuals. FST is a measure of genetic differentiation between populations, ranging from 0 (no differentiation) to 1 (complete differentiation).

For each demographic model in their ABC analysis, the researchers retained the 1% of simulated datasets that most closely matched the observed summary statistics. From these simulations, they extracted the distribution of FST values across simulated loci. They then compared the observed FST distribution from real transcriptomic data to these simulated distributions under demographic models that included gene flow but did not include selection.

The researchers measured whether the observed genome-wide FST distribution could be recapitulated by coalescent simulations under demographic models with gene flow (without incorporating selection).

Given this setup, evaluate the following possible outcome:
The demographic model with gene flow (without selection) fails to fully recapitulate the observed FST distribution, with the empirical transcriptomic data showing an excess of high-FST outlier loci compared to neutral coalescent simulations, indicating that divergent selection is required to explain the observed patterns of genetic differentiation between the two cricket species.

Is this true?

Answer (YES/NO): NO